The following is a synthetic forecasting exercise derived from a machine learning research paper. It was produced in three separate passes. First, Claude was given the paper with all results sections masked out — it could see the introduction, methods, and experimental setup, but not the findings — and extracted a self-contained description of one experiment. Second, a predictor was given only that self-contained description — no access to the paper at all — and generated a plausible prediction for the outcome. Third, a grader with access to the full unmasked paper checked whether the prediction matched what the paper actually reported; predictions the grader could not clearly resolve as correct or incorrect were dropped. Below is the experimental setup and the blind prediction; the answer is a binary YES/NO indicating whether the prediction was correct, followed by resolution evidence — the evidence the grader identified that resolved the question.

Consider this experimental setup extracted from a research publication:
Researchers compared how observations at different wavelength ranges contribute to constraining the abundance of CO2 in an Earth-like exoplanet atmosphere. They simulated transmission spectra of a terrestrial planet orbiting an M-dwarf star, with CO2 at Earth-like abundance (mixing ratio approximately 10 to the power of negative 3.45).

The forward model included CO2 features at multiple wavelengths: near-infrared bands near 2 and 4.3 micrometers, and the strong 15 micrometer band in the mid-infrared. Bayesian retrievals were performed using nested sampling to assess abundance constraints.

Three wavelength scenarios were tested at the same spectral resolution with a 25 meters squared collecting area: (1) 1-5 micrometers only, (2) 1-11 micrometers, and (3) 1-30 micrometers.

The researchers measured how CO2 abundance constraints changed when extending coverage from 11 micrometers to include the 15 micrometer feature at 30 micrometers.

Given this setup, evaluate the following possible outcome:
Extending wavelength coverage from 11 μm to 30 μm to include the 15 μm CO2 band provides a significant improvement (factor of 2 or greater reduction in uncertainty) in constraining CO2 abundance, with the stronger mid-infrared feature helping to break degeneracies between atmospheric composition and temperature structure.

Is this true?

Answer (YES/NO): NO